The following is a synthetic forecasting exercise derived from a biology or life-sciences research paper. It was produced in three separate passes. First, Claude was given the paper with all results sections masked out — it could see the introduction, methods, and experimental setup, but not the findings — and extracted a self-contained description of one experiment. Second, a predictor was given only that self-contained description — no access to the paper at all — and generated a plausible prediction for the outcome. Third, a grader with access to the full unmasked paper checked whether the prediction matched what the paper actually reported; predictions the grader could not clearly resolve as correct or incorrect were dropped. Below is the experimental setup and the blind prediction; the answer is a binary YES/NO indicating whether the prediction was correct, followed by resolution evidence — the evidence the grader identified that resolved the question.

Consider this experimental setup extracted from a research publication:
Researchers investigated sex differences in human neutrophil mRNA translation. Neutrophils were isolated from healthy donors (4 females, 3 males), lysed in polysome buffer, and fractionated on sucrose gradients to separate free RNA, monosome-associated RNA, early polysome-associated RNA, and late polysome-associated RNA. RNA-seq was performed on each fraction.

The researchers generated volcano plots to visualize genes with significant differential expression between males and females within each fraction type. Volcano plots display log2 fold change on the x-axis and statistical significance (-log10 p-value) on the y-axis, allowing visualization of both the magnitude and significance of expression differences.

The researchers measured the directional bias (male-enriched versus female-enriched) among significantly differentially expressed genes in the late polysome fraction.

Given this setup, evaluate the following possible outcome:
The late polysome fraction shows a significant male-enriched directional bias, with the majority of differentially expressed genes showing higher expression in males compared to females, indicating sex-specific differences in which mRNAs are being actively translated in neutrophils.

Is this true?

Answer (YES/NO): YES